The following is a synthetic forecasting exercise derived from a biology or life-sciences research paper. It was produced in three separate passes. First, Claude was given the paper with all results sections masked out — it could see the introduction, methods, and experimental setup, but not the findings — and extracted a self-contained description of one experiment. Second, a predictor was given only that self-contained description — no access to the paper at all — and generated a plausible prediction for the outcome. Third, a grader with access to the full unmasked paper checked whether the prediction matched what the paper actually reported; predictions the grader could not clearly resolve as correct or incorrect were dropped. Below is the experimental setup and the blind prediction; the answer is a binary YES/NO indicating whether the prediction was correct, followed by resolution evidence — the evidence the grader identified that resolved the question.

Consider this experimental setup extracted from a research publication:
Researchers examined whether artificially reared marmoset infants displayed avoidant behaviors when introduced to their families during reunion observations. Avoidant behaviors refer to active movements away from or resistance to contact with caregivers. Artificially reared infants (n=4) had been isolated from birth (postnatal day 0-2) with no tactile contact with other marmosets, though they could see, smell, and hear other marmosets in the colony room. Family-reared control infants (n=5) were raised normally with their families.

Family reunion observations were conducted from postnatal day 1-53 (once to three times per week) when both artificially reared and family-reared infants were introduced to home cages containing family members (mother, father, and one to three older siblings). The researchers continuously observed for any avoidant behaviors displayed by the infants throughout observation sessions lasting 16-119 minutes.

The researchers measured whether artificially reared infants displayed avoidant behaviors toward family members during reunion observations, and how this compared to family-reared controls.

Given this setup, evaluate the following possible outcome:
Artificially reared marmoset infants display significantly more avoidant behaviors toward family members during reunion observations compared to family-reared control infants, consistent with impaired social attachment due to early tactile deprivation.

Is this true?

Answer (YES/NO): YES